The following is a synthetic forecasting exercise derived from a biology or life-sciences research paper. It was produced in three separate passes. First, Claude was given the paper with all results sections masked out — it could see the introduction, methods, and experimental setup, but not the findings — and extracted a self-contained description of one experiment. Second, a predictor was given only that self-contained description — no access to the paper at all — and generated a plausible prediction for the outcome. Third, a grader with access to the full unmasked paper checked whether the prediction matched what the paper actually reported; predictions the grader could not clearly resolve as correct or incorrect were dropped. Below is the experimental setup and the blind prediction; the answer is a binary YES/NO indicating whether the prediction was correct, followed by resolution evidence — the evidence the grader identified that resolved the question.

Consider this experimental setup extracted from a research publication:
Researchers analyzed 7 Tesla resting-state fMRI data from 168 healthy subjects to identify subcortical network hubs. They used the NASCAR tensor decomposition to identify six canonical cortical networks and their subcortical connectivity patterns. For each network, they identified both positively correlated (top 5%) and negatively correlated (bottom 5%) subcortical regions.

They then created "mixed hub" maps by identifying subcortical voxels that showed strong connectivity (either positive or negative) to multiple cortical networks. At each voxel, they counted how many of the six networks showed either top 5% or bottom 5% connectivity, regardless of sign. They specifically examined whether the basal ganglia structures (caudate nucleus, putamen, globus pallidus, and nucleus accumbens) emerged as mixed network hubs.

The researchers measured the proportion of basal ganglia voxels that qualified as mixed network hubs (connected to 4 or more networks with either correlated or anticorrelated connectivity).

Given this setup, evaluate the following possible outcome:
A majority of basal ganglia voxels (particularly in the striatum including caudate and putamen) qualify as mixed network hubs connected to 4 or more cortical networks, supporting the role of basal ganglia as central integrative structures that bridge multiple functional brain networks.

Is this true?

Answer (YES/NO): NO